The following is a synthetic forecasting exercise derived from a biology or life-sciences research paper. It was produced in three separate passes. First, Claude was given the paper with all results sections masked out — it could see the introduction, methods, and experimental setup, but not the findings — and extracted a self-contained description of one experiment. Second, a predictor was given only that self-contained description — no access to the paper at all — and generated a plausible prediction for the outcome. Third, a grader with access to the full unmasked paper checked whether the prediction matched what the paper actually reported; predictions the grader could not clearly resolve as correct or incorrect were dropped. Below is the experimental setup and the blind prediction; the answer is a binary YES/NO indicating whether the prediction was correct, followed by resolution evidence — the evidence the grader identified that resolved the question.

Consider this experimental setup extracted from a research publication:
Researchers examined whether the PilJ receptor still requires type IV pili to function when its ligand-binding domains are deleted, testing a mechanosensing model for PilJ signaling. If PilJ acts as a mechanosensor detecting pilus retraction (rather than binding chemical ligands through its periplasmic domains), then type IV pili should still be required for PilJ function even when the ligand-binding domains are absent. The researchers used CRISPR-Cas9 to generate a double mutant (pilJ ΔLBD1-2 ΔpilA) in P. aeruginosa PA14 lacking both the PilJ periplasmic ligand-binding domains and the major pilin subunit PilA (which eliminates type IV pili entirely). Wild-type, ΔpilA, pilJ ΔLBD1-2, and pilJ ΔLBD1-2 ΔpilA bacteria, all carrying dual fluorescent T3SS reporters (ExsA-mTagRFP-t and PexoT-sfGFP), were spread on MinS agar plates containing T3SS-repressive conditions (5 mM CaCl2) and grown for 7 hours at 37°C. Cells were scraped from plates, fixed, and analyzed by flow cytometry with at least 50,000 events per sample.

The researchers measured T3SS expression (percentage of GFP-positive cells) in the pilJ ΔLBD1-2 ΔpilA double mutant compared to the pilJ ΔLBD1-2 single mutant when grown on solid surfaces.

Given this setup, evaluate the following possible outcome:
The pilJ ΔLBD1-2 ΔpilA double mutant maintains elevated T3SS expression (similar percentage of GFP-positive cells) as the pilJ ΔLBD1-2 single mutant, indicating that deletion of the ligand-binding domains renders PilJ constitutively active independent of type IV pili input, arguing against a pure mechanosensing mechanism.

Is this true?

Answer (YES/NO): NO